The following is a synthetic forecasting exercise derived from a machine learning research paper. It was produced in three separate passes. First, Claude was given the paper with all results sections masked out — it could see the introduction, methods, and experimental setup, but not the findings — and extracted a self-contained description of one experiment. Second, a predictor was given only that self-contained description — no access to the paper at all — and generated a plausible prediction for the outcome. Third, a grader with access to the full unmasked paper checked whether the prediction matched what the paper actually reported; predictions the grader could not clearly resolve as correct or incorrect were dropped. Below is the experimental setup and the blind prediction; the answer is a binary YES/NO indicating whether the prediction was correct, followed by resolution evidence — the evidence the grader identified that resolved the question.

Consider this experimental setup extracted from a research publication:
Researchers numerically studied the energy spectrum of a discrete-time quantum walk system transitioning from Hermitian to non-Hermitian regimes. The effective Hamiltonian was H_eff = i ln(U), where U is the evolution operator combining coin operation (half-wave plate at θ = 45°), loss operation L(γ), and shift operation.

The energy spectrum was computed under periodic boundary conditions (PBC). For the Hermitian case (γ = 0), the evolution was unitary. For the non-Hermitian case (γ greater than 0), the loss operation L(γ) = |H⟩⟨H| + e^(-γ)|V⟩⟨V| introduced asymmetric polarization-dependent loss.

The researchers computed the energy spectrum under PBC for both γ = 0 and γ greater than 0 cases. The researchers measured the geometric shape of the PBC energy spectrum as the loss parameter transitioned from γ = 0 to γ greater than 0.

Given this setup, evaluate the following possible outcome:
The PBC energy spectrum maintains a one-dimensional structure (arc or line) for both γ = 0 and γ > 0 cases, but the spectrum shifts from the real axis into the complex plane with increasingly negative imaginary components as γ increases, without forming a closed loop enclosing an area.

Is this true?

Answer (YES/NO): NO